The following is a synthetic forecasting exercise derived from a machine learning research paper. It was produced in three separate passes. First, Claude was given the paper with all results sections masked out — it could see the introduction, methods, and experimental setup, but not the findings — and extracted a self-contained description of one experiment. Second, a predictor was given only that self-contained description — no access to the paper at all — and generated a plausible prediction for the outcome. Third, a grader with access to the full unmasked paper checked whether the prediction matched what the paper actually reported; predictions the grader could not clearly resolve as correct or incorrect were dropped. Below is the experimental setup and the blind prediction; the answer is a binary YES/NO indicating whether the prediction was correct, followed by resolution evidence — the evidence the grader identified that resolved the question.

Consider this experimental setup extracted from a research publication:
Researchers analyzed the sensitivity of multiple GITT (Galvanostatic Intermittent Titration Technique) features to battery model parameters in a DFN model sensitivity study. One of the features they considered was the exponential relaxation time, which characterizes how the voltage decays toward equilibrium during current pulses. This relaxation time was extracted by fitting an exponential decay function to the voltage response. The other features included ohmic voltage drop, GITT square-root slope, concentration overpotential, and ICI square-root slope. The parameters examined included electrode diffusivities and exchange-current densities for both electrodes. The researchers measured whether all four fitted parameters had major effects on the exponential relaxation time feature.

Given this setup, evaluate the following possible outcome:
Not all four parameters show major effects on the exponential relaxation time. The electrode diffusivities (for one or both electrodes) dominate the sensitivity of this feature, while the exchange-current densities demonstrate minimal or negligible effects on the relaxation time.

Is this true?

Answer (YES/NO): NO